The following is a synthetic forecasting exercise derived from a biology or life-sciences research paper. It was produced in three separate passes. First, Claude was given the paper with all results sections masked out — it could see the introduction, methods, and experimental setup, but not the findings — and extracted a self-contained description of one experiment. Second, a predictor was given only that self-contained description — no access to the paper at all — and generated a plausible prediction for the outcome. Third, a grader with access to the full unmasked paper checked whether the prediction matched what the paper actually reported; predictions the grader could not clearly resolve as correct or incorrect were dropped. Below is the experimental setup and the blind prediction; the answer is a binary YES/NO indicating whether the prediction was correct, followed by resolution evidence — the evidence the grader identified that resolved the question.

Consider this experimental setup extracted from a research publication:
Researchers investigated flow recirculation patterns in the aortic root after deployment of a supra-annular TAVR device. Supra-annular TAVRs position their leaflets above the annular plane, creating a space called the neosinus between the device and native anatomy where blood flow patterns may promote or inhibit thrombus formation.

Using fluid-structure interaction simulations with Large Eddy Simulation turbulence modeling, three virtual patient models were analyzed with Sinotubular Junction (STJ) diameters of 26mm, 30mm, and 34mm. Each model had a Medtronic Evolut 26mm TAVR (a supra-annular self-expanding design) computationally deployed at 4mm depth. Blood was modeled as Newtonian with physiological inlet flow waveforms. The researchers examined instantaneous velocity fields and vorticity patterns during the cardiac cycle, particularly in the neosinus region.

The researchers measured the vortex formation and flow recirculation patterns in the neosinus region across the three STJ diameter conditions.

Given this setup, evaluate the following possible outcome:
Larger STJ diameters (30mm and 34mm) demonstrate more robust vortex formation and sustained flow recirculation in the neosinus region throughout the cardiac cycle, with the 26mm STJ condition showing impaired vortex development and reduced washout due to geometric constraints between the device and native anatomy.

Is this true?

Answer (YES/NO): NO